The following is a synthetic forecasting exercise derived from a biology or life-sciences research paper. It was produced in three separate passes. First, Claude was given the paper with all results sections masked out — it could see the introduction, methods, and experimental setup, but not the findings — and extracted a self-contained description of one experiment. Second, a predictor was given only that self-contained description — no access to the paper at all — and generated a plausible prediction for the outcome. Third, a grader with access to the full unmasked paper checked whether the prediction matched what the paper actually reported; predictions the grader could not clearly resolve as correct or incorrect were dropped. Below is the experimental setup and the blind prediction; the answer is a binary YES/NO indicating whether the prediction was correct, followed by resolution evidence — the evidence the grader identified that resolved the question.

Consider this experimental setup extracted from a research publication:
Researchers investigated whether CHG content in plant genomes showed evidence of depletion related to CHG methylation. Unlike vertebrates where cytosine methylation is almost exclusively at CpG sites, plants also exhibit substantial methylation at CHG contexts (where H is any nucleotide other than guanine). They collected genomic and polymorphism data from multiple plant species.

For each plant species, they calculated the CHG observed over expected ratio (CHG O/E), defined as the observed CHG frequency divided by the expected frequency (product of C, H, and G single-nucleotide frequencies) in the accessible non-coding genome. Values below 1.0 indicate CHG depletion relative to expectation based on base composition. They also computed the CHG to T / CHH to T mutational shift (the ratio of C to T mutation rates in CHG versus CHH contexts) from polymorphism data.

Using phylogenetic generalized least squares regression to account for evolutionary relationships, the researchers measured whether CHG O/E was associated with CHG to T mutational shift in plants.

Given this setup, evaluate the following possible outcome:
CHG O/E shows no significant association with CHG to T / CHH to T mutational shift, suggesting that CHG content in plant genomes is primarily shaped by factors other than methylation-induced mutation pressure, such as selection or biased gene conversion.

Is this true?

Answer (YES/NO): NO